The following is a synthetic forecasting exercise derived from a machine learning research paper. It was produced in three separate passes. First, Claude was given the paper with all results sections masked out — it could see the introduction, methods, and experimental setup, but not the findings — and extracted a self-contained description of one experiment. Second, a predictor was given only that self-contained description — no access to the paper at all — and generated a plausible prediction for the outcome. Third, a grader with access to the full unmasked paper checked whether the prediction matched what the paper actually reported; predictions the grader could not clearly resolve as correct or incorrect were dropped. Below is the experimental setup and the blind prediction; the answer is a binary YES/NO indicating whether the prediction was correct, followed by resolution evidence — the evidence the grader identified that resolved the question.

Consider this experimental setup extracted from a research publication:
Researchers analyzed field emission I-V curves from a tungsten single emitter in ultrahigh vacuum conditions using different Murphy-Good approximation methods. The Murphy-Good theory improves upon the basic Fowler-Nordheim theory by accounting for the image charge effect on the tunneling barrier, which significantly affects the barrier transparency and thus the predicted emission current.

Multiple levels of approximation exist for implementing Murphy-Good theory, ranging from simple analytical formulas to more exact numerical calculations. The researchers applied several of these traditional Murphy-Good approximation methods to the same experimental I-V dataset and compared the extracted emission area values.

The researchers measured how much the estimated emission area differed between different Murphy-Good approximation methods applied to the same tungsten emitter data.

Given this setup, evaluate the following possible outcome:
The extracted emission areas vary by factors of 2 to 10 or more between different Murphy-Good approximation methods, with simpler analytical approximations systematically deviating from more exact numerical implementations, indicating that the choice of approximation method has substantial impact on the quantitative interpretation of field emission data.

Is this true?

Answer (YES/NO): NO